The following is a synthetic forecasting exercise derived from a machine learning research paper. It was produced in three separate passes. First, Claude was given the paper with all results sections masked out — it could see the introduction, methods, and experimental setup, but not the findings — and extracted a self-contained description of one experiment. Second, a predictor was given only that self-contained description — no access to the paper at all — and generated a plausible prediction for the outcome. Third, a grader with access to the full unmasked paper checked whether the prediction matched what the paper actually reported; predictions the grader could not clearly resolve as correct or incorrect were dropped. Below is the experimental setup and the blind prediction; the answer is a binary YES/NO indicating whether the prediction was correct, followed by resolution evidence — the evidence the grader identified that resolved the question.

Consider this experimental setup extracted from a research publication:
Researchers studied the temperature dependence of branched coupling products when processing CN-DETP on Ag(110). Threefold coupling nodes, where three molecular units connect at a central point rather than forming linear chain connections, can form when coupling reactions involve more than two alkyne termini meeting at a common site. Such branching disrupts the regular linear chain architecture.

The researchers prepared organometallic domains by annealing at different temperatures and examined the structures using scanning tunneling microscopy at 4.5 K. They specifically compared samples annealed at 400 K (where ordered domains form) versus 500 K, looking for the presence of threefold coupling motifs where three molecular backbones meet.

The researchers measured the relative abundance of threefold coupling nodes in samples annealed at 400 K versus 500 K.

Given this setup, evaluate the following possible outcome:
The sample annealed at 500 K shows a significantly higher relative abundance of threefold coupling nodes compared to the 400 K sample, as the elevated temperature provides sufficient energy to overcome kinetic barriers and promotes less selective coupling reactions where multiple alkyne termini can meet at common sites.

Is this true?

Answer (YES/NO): YES